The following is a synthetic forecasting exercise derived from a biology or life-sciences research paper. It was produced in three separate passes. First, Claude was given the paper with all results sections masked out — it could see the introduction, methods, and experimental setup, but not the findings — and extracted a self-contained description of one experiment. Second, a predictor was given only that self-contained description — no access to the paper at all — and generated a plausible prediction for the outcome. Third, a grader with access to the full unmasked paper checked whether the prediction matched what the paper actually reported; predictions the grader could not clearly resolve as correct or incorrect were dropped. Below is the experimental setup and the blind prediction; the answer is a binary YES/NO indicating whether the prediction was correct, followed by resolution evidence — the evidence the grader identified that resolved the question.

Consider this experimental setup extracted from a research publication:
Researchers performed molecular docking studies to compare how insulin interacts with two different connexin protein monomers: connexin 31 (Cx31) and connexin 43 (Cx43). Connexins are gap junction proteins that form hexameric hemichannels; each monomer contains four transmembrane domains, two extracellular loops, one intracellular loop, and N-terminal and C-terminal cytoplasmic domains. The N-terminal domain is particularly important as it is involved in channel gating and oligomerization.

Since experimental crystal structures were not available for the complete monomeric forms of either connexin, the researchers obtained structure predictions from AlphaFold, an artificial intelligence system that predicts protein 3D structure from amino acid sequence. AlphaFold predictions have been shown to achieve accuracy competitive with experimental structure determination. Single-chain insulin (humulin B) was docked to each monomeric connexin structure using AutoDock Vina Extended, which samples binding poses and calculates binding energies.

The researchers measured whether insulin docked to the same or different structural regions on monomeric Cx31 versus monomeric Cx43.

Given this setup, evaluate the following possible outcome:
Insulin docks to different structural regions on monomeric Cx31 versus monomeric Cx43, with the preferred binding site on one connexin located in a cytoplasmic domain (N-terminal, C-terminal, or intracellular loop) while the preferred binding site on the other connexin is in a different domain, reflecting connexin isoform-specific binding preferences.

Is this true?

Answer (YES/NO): NO